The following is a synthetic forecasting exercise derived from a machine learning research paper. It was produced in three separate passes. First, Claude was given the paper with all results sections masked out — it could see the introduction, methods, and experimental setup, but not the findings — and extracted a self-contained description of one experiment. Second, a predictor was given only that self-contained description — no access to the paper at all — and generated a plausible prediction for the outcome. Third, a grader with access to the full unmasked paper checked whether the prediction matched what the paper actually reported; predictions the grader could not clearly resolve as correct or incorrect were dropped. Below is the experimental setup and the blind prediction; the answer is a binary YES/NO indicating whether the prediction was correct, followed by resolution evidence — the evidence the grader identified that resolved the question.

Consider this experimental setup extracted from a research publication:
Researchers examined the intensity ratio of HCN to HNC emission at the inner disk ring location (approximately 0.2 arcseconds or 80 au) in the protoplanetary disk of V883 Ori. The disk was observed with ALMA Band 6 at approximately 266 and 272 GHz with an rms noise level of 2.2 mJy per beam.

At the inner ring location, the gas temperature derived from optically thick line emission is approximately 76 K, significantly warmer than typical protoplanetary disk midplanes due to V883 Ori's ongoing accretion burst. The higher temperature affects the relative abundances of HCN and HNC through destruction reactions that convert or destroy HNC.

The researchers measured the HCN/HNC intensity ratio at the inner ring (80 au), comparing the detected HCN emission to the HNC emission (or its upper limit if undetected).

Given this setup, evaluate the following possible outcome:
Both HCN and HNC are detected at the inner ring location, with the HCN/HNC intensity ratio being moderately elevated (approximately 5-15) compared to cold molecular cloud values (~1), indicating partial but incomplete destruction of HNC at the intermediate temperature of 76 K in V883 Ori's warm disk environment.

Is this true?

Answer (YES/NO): NO